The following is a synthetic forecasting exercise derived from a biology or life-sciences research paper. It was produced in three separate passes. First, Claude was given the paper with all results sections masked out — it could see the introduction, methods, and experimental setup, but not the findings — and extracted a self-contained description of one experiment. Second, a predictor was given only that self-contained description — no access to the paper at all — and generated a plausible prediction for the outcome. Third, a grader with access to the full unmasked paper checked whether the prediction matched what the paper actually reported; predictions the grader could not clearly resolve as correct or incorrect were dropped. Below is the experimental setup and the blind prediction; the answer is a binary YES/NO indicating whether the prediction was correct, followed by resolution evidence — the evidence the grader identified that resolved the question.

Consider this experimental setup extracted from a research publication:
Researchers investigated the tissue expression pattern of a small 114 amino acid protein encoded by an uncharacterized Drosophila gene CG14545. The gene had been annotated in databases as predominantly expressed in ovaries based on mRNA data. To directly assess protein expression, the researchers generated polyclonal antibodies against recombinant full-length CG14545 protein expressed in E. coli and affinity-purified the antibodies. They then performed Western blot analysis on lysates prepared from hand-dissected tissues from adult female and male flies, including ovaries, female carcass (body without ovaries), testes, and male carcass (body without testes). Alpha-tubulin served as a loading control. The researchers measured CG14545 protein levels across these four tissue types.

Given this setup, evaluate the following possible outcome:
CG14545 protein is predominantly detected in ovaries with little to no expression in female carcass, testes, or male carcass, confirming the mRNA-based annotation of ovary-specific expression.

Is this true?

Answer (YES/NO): YES